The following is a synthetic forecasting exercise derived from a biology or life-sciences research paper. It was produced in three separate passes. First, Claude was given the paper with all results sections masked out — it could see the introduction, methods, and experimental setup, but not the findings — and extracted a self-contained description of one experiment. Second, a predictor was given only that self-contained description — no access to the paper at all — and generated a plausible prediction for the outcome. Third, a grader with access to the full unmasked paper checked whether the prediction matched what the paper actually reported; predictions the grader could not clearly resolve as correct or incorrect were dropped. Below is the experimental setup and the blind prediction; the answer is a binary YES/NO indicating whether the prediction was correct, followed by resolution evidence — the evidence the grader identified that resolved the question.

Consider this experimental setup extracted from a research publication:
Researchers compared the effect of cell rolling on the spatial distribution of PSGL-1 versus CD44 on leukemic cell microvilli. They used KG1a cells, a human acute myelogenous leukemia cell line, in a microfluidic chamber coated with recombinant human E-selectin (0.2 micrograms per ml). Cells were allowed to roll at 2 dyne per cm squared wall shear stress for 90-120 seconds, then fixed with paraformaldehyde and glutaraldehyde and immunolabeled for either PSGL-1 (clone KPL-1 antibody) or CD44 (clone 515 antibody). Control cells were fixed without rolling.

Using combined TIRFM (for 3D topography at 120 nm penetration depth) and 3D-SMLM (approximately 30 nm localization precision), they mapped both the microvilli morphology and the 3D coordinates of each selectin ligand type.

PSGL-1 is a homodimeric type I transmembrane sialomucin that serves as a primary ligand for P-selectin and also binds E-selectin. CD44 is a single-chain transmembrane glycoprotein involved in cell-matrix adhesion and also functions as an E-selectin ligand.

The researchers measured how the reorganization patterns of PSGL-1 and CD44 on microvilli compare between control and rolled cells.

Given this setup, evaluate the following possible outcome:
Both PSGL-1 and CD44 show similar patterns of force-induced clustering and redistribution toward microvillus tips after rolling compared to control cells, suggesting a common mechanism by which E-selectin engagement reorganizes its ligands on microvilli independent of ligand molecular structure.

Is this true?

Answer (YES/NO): NO